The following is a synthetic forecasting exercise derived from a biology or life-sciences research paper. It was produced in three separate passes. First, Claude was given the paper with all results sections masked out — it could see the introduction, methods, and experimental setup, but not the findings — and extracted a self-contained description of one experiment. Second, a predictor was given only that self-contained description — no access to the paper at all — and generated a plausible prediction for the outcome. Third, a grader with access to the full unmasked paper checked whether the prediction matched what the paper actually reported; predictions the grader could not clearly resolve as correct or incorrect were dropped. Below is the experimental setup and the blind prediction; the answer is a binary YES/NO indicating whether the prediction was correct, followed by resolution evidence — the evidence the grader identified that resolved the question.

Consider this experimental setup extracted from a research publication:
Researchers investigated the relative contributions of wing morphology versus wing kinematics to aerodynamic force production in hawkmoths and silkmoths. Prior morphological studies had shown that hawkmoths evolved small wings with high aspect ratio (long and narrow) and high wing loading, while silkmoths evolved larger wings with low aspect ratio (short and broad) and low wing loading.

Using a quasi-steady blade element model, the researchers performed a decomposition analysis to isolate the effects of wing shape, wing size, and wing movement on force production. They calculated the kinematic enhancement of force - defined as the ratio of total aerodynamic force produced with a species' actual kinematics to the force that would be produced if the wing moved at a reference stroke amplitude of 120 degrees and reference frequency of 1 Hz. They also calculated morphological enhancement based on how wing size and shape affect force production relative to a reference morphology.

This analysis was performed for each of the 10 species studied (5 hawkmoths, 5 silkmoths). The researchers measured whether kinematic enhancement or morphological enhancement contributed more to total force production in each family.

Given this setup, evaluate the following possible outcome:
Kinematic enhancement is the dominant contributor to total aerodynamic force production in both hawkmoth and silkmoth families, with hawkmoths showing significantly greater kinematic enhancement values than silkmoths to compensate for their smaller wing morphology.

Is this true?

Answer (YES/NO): NO